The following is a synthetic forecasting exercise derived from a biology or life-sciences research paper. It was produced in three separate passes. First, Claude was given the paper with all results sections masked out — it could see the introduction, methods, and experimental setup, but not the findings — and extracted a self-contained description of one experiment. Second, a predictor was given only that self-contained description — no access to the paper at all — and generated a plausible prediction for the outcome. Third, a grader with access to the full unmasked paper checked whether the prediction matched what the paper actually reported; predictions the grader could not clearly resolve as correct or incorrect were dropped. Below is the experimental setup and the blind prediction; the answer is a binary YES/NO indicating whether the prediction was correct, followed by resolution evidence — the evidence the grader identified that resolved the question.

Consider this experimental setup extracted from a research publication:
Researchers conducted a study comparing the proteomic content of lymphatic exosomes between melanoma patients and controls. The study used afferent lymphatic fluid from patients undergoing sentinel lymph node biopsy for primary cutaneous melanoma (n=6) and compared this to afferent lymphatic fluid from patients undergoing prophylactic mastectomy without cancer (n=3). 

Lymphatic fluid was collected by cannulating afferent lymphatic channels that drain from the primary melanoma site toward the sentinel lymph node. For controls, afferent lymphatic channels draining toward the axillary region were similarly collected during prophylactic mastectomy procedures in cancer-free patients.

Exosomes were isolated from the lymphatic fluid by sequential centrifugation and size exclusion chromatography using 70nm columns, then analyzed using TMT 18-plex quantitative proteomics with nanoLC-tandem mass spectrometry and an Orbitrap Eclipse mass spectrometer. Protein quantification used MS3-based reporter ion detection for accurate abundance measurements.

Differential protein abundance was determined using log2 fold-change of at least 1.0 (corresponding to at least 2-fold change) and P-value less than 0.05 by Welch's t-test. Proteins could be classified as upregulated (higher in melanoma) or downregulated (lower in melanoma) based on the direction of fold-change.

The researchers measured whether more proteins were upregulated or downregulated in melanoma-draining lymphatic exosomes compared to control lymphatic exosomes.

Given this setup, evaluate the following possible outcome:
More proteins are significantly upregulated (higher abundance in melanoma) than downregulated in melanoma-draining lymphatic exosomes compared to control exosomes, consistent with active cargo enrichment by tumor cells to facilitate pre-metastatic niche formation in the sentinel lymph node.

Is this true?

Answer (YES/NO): NO